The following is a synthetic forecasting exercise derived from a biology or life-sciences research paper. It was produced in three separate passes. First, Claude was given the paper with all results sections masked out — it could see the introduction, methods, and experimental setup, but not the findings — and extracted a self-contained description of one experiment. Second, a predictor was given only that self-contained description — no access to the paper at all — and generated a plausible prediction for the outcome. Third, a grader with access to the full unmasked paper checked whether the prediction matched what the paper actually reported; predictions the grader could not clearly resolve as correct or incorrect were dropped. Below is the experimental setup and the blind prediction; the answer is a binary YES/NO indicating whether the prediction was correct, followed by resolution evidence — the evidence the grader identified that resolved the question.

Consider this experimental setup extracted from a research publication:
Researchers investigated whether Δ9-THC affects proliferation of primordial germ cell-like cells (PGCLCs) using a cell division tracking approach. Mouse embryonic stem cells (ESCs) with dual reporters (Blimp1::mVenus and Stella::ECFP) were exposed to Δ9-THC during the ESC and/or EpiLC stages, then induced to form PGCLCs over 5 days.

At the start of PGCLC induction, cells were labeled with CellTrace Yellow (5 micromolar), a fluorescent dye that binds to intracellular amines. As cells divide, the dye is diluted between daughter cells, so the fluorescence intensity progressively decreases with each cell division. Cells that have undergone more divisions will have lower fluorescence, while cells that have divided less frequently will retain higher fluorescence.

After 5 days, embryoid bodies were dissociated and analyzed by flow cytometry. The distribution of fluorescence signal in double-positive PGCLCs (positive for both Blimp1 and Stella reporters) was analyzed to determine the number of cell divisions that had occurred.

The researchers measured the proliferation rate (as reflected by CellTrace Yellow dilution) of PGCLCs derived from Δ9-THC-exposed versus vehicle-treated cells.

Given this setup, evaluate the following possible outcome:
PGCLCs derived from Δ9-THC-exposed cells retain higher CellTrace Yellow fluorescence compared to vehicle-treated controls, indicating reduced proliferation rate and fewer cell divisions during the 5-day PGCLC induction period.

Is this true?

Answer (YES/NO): NO